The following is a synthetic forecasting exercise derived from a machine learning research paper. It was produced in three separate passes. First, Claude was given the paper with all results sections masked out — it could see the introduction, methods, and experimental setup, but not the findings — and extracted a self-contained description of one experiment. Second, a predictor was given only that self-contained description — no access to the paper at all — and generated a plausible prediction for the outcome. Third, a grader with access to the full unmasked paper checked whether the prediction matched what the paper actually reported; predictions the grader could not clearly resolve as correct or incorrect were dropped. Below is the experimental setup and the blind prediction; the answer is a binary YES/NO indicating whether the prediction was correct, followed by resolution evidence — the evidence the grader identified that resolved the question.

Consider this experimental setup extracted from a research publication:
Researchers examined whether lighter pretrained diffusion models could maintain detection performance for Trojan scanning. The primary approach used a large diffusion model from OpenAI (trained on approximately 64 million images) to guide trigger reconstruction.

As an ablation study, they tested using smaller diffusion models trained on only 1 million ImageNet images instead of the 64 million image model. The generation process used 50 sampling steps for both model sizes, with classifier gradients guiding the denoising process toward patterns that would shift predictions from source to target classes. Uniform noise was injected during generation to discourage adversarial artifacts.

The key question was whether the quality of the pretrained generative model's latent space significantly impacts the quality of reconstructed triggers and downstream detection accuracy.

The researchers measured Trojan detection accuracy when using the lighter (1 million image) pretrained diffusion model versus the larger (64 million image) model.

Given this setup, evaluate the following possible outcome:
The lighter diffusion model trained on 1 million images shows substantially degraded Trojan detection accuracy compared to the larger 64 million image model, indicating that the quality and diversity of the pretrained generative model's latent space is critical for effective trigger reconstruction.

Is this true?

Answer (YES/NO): NO